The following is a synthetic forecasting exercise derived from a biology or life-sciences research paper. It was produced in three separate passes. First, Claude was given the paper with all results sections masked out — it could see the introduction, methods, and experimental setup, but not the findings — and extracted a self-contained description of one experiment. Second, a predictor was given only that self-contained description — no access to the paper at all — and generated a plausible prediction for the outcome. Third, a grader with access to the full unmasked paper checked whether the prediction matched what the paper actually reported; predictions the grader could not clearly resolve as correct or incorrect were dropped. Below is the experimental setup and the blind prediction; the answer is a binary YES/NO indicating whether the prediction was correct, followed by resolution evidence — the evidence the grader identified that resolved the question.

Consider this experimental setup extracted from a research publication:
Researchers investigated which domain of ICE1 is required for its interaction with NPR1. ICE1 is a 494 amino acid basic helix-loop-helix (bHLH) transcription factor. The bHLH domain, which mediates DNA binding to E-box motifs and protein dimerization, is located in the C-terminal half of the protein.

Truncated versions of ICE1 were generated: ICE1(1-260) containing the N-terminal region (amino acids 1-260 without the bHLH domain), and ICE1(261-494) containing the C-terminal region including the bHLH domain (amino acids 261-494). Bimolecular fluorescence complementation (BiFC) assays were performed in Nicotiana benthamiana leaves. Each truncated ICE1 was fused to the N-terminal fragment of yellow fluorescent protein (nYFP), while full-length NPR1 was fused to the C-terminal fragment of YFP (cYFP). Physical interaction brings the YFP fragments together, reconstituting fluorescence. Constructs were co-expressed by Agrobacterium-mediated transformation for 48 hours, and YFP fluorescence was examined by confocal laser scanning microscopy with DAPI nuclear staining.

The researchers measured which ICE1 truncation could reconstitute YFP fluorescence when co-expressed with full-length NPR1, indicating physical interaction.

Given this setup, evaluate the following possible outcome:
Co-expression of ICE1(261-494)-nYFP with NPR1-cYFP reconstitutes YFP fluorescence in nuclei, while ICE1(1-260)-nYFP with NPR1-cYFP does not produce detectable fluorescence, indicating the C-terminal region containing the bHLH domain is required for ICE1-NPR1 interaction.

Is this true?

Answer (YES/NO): YES